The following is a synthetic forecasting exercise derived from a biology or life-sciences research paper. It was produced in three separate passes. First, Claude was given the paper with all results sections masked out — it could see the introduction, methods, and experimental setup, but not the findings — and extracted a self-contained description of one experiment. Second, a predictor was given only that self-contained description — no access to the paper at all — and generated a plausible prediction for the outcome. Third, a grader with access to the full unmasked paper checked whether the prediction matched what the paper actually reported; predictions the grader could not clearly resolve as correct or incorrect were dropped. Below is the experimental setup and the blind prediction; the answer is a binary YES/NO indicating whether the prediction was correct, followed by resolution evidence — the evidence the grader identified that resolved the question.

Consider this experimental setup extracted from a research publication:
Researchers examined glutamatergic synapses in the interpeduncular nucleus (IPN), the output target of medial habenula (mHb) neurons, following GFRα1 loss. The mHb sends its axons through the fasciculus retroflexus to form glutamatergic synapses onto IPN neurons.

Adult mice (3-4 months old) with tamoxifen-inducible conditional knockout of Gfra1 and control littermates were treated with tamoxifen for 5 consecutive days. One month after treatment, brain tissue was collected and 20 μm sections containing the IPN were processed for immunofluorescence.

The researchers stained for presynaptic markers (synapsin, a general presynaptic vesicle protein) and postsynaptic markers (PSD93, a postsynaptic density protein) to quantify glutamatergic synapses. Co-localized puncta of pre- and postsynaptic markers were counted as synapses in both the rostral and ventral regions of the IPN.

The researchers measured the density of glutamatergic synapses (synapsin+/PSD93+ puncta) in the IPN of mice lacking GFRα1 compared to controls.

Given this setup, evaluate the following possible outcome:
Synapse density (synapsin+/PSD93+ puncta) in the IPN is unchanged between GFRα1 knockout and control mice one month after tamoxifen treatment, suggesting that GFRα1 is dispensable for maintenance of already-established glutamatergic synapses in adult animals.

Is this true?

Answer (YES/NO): NO